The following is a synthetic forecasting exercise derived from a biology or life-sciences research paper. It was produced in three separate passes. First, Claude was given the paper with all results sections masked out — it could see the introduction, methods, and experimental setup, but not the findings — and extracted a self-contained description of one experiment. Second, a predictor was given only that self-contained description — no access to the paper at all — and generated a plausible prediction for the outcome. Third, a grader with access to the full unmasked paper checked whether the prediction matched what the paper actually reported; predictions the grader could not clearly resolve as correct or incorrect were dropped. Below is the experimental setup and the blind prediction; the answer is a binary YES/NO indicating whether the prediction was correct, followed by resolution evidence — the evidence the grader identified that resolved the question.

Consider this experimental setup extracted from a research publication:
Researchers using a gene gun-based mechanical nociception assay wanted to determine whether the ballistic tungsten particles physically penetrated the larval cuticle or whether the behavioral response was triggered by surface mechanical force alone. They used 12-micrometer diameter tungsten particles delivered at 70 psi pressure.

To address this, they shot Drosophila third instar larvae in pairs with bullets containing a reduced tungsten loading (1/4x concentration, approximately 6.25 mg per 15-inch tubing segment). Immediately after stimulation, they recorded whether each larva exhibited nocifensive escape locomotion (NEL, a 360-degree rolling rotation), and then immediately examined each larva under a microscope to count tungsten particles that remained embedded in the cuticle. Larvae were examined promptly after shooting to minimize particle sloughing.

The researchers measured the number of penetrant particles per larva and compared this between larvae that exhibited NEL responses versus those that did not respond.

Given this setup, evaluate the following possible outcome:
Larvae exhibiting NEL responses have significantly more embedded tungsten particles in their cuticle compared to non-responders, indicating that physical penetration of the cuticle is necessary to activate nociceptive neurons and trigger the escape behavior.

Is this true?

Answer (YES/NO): YES